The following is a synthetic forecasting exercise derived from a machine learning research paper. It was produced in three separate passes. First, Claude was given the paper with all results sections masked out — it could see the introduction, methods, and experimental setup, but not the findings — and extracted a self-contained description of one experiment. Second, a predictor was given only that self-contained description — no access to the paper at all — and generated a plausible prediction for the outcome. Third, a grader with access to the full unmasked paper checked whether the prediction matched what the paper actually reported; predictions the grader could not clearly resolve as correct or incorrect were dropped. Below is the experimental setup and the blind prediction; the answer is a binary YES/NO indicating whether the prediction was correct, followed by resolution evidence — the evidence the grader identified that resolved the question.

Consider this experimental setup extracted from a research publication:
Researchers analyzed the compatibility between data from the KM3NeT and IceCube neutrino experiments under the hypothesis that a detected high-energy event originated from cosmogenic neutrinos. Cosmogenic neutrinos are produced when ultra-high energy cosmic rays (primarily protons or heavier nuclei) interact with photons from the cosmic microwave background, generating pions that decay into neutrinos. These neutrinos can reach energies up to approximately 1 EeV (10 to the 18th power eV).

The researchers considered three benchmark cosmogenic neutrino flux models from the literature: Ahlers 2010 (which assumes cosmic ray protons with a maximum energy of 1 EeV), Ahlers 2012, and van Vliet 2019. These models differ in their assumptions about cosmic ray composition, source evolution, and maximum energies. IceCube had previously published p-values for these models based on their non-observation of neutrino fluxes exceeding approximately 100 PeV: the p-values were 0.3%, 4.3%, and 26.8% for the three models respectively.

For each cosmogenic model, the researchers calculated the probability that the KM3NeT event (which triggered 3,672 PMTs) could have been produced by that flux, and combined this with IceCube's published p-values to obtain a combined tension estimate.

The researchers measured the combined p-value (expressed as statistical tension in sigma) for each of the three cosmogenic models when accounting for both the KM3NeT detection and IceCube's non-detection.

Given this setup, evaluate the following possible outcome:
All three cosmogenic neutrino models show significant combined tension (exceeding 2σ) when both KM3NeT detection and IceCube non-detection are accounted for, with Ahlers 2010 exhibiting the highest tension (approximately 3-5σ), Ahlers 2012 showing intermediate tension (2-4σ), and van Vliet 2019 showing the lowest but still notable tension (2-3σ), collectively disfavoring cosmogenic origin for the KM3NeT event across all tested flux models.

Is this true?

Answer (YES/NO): NO